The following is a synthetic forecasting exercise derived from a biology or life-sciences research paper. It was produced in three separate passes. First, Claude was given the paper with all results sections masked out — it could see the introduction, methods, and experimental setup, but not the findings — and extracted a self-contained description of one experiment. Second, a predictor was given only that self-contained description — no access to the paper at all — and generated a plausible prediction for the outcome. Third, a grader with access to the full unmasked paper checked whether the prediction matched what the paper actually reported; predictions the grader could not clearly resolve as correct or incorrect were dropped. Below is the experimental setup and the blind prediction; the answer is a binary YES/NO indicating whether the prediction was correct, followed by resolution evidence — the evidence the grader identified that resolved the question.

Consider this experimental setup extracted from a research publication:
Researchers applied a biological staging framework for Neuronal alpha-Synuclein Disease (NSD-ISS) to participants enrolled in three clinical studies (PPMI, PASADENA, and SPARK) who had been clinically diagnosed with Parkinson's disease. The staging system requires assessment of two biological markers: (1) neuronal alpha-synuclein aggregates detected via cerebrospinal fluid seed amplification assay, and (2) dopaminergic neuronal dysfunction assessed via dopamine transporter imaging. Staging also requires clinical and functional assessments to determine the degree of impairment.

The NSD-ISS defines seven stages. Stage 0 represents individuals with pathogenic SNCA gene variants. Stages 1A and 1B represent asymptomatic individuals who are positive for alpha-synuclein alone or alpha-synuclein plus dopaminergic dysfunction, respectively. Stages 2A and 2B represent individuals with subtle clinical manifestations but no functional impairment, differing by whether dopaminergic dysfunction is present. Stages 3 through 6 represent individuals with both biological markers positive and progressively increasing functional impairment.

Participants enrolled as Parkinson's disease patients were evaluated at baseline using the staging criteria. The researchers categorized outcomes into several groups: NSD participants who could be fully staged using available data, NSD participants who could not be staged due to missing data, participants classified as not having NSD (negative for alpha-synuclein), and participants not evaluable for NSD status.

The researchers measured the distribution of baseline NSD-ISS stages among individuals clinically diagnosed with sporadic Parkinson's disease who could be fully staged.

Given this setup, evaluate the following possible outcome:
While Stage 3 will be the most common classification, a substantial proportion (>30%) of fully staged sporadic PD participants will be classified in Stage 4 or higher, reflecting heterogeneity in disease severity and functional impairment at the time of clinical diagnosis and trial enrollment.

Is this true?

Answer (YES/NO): NO